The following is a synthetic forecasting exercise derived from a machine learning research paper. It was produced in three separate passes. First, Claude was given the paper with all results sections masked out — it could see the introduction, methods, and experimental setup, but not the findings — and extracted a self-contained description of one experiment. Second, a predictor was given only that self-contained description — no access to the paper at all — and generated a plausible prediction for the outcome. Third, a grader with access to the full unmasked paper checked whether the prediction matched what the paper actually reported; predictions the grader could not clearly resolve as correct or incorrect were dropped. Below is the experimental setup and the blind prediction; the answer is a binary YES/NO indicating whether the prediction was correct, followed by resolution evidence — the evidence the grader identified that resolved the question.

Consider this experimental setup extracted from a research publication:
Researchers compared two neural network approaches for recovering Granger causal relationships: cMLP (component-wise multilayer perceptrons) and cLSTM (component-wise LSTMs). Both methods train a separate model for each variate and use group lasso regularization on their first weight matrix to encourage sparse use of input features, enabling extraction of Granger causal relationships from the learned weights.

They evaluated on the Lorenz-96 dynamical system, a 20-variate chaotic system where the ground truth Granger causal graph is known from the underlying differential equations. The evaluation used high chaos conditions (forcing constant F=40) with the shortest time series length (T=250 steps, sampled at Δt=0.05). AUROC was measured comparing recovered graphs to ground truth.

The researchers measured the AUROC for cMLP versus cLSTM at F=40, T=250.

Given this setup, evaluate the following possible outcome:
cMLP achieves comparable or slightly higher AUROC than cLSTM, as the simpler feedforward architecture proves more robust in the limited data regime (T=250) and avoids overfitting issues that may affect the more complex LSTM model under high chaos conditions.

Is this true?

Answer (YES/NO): NO